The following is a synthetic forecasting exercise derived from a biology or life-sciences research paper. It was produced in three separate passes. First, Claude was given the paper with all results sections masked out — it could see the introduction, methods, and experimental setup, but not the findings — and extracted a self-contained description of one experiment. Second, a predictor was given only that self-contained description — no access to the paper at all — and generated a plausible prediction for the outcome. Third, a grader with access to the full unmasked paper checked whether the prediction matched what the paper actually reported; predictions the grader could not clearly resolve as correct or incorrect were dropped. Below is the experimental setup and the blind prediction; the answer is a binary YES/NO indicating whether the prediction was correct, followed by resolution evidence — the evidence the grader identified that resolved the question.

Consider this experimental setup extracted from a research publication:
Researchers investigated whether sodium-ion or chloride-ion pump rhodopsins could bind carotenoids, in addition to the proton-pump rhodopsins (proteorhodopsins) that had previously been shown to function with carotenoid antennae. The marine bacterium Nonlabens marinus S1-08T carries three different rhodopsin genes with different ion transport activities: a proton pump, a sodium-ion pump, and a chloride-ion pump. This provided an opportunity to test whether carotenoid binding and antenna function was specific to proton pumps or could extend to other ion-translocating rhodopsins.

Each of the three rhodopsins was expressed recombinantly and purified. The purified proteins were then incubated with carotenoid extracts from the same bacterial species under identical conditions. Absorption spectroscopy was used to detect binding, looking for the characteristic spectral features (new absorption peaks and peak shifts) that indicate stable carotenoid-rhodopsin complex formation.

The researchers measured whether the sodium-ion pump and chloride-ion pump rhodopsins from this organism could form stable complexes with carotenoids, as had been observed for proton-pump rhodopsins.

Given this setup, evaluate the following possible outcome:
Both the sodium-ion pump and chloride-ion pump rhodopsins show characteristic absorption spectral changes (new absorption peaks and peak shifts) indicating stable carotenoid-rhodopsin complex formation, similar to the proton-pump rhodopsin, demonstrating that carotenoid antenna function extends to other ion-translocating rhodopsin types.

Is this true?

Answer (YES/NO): NO